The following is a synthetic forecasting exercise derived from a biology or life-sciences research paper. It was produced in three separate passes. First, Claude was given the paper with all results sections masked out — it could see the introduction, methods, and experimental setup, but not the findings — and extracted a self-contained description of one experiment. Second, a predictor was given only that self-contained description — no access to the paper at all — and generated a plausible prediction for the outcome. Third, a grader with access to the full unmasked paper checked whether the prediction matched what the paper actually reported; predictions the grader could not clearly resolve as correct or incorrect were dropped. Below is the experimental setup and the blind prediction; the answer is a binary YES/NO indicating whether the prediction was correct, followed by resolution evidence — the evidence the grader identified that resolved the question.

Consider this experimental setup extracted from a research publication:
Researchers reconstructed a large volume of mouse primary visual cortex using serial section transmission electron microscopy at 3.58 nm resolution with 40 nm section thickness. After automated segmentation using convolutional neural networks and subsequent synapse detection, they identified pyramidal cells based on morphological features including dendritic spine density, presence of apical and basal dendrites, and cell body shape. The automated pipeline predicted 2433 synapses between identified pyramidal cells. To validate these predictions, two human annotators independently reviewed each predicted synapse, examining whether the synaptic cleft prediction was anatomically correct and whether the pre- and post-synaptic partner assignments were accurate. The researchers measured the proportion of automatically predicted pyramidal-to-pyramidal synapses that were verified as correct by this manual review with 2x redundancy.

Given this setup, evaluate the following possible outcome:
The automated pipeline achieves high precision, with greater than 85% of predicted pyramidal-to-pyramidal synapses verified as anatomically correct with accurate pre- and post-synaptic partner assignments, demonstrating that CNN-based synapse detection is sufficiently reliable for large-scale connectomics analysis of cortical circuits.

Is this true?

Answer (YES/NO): NO